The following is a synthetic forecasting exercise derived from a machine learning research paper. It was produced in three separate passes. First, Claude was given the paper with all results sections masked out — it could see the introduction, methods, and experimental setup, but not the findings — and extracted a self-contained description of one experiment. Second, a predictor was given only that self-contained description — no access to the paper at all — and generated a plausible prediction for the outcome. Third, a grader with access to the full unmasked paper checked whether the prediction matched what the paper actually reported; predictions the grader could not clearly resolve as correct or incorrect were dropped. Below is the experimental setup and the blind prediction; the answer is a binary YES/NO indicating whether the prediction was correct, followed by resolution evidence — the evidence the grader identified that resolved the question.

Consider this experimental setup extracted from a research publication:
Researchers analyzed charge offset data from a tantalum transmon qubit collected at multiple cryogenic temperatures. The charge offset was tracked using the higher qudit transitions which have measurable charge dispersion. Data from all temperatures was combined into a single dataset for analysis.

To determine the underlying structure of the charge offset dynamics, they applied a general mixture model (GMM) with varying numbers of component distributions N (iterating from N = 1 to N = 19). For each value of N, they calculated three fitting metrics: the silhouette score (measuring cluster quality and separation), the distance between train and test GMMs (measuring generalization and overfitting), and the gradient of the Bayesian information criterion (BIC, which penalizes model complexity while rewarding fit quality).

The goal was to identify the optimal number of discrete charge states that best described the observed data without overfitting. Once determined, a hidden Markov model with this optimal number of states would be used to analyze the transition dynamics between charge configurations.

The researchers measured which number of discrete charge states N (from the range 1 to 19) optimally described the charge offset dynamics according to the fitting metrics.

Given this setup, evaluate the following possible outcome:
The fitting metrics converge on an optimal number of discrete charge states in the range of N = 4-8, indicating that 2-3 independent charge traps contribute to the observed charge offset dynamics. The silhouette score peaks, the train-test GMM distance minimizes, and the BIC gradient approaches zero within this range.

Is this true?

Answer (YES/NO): NO